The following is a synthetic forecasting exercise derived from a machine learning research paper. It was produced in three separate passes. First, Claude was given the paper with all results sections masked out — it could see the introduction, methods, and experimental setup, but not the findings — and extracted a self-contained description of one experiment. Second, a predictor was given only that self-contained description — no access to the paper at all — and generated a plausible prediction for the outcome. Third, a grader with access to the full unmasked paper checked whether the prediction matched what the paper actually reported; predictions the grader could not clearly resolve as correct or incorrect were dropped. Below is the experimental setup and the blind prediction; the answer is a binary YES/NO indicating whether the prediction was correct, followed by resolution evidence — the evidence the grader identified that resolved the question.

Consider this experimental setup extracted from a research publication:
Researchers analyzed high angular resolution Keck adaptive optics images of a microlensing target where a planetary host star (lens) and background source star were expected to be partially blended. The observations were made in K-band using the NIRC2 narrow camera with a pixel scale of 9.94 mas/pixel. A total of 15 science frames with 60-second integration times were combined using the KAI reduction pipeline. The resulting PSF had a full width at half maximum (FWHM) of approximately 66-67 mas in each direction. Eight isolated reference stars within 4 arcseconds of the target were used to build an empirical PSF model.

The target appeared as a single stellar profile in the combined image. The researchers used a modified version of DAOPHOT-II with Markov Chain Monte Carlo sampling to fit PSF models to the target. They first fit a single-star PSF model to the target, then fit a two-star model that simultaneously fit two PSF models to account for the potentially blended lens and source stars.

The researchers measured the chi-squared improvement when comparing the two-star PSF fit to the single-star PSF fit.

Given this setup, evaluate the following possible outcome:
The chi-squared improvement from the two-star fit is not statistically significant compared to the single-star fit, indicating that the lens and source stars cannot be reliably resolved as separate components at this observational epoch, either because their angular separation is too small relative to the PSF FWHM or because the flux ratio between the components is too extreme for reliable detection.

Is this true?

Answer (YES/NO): NO